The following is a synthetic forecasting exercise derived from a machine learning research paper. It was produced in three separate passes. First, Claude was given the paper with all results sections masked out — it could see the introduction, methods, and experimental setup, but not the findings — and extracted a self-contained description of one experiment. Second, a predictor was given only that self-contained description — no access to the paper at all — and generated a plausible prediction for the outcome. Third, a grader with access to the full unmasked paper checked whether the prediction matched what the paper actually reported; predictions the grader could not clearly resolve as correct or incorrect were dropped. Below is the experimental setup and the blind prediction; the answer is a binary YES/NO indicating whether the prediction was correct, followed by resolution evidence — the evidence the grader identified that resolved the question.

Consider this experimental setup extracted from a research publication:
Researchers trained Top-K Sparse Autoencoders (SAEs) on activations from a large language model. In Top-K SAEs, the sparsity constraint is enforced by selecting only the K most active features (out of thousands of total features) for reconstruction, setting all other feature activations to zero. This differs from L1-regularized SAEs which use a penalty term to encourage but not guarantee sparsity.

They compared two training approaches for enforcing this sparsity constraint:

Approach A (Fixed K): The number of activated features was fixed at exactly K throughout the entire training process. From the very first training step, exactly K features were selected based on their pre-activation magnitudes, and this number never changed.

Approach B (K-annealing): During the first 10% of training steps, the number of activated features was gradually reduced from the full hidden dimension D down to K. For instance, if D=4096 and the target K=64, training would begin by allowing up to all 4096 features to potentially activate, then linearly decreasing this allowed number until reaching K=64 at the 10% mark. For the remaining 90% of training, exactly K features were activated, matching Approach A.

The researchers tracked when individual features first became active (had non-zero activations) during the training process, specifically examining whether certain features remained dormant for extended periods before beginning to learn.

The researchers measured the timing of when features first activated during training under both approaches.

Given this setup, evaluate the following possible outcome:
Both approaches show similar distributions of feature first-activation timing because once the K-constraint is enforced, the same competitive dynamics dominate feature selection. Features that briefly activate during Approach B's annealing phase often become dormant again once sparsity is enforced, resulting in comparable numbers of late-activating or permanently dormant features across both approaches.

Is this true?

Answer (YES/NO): NO